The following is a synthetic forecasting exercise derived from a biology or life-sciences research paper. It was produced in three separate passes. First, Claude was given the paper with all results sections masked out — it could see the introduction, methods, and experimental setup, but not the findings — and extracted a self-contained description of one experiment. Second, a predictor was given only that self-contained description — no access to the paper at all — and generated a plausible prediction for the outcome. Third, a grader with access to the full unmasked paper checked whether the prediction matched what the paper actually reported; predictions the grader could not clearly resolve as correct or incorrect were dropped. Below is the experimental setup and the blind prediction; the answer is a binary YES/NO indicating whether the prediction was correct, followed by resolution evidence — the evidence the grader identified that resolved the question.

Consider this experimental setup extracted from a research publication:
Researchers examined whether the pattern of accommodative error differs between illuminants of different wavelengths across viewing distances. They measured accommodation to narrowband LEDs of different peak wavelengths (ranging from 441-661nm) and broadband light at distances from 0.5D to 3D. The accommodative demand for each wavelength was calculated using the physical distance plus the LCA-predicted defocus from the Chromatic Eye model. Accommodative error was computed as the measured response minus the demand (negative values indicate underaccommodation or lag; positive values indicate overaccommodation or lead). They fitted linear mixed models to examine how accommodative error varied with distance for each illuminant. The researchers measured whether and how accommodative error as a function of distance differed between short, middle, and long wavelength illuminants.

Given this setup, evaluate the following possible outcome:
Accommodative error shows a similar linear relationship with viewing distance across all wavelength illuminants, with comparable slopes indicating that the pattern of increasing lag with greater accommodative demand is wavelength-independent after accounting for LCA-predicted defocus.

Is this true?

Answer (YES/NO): NO